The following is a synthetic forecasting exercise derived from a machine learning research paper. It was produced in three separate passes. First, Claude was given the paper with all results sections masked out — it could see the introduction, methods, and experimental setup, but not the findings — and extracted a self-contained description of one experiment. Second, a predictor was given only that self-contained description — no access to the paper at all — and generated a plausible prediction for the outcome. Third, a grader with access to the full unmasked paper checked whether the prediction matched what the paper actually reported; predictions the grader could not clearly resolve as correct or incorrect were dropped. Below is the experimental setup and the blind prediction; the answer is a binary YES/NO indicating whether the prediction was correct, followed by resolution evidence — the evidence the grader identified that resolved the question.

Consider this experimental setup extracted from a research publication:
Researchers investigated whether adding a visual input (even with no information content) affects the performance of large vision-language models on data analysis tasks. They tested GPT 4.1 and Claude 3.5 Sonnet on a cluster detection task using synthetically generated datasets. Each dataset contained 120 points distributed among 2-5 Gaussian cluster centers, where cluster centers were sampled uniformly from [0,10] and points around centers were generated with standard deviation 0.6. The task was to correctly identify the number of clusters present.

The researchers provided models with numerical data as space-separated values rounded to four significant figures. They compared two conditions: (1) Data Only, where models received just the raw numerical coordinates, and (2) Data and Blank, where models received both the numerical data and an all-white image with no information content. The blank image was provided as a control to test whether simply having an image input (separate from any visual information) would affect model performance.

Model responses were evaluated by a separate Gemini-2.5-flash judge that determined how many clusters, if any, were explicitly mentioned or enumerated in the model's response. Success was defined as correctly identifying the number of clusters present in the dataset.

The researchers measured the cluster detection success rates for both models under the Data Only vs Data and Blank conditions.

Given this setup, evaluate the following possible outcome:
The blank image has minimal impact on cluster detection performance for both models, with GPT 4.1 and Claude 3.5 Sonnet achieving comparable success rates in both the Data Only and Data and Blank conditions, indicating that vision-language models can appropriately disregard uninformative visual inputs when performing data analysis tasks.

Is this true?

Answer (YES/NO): YES